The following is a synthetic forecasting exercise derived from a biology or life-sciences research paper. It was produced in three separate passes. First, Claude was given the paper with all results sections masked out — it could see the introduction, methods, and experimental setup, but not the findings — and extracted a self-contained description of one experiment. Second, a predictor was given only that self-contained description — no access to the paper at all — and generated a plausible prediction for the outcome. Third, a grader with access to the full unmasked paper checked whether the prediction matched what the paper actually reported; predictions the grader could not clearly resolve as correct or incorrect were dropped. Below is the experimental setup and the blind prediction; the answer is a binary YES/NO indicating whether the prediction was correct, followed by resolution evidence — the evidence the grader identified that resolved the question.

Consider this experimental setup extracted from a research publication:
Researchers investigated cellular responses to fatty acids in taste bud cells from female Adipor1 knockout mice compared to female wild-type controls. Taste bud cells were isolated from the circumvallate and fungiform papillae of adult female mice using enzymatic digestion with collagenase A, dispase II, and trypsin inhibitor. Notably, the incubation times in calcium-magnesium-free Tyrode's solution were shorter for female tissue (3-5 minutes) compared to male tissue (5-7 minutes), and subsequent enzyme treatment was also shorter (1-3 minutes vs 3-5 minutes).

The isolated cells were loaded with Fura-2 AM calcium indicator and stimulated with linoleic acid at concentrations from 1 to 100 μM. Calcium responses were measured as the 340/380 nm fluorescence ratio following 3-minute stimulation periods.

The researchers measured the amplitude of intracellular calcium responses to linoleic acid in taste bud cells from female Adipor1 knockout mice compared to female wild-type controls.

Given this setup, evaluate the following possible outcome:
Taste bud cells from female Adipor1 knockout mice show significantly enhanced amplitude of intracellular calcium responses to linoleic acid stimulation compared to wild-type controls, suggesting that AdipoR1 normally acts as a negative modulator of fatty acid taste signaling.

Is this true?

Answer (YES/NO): NO